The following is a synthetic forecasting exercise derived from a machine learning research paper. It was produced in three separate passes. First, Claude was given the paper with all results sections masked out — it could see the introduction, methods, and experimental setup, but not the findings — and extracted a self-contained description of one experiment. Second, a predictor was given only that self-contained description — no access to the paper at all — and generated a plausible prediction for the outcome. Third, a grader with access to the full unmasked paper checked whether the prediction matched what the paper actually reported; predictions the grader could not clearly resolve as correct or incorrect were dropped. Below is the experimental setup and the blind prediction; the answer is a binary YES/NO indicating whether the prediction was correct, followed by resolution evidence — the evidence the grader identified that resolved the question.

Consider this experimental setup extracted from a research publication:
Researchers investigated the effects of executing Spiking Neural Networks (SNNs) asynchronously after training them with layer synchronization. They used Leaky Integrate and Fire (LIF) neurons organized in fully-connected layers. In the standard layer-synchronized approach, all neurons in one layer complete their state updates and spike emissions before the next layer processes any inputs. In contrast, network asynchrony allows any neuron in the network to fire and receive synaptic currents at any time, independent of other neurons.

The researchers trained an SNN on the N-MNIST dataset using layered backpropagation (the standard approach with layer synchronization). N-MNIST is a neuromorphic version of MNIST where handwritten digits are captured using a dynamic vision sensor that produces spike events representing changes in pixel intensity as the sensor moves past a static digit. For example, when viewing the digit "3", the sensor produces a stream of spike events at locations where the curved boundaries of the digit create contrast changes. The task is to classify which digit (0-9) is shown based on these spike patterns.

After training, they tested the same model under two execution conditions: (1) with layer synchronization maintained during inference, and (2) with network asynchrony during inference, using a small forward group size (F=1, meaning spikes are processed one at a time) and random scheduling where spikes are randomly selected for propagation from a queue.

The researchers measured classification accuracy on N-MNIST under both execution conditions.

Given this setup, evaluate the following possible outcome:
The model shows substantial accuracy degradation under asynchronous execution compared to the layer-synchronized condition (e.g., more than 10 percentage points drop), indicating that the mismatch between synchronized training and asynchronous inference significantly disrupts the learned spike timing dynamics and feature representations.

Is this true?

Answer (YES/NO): YES